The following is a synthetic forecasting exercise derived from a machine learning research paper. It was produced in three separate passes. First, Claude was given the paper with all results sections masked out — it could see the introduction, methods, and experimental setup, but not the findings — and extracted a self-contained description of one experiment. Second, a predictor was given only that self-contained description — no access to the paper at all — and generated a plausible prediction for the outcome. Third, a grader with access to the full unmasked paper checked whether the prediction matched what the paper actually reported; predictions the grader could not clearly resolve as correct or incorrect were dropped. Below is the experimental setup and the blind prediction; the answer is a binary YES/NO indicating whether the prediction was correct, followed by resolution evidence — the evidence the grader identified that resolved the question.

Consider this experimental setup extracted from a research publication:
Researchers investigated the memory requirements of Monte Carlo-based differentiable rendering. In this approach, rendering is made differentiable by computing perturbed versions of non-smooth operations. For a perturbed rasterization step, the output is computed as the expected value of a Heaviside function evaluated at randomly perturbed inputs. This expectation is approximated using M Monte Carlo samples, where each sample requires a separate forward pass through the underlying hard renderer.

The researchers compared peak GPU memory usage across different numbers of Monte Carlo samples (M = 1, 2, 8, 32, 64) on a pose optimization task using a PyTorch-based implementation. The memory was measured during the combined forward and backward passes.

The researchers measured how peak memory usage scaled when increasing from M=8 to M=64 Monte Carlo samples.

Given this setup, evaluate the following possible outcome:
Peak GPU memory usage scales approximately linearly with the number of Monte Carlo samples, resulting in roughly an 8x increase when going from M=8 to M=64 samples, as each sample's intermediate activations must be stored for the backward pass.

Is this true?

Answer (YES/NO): NO